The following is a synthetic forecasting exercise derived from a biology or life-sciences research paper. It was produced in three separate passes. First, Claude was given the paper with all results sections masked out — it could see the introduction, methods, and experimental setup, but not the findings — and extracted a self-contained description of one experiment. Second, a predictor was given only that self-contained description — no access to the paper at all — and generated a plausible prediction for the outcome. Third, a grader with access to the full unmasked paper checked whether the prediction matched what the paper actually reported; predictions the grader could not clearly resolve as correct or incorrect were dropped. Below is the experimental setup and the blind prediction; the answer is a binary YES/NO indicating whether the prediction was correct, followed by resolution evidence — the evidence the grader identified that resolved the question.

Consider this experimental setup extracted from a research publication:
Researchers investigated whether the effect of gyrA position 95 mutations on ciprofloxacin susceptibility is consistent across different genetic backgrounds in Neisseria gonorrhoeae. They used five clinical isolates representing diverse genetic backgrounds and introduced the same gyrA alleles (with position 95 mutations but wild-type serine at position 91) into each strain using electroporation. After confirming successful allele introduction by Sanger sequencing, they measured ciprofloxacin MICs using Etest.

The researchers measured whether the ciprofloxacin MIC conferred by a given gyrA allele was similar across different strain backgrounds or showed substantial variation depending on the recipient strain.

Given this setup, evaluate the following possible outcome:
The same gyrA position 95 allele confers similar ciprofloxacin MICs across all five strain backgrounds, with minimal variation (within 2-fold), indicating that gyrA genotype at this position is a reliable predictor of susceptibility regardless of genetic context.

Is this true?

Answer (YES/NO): NO